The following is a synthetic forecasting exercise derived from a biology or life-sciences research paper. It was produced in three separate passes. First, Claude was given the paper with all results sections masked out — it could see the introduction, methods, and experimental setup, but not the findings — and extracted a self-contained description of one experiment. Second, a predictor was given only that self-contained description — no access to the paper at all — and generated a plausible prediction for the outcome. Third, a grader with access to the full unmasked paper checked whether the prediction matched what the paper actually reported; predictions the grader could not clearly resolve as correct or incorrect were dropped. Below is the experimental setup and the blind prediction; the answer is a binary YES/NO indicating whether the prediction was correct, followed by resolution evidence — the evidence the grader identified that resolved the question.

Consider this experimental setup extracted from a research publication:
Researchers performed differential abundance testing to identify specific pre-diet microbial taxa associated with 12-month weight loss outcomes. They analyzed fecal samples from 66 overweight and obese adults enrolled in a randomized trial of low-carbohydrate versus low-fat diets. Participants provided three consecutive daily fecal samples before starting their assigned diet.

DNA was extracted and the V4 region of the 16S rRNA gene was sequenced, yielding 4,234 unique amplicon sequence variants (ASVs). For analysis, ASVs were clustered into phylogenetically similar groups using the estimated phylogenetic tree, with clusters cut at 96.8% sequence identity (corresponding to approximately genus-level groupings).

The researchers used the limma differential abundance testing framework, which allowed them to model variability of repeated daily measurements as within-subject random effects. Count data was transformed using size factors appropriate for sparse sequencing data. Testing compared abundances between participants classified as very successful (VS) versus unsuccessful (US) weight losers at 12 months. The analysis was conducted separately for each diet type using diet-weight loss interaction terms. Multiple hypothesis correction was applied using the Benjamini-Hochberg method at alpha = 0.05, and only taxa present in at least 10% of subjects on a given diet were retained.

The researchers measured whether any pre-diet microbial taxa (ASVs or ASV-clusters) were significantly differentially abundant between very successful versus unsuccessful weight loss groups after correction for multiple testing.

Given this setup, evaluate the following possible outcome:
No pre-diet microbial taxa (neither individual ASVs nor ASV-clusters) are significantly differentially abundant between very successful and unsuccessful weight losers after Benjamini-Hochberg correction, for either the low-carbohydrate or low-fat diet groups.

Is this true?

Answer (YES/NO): NO